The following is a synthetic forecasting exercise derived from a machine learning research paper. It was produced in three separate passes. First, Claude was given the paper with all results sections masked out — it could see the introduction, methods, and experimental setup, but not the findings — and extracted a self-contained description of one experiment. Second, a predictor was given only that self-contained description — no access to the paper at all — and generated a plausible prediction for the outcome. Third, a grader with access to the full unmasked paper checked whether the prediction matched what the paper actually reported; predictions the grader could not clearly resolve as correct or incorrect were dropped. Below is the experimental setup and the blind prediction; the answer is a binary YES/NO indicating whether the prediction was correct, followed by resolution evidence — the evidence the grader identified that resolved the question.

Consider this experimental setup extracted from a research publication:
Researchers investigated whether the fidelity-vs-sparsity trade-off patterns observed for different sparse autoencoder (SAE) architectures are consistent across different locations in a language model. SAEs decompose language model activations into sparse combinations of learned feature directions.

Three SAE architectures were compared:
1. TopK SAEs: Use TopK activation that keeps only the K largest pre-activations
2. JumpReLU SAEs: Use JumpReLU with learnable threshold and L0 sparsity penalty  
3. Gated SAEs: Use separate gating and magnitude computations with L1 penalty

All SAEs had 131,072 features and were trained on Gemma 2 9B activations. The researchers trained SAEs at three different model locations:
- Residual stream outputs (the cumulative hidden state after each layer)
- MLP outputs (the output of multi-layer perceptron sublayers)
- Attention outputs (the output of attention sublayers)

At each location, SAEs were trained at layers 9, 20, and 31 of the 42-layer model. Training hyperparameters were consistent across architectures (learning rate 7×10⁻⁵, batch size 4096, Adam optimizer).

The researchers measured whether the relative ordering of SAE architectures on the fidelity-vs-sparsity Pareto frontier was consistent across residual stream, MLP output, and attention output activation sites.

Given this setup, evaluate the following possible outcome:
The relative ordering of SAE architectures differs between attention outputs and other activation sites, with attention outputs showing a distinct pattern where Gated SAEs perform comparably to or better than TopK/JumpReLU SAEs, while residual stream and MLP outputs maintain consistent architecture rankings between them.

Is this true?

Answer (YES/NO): NO